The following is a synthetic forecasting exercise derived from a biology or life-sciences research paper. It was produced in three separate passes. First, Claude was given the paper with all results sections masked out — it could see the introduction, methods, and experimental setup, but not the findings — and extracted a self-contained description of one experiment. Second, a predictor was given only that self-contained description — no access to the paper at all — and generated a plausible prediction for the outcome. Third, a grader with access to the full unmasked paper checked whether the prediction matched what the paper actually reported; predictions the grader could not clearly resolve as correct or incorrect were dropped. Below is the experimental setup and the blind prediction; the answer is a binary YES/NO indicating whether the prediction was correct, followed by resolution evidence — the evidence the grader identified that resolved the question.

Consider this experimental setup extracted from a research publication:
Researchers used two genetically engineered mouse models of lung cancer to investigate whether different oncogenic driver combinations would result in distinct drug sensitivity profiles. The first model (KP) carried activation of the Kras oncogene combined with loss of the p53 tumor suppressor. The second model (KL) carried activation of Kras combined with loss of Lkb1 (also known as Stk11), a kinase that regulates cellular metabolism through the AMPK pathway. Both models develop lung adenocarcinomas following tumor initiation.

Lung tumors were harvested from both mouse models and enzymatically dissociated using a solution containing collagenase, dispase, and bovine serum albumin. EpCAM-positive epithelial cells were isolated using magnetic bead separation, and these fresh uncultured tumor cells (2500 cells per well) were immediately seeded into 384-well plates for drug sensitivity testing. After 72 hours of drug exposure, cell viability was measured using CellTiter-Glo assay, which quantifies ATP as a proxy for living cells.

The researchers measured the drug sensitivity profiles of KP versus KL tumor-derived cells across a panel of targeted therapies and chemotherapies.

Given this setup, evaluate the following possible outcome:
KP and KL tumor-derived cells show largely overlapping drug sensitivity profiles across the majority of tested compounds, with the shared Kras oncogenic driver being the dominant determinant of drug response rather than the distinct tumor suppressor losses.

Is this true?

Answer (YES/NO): NO